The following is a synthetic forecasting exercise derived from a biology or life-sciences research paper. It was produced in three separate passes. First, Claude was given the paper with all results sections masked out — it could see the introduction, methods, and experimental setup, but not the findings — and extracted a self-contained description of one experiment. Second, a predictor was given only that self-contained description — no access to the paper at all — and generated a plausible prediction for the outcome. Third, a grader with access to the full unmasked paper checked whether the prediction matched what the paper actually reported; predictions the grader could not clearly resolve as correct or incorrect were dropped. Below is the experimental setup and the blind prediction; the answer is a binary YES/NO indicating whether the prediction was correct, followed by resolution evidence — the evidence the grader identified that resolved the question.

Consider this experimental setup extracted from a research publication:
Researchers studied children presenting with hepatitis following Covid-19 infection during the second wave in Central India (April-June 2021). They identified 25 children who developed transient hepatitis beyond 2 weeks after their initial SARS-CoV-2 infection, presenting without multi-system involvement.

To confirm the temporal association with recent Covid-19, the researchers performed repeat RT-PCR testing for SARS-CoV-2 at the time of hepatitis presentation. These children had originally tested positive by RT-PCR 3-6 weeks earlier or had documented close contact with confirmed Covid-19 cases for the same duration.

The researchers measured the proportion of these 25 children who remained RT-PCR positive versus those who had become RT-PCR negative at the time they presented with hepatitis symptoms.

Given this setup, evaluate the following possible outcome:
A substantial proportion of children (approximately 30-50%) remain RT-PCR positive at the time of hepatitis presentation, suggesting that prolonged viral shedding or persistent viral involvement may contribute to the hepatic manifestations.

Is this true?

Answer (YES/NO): NO